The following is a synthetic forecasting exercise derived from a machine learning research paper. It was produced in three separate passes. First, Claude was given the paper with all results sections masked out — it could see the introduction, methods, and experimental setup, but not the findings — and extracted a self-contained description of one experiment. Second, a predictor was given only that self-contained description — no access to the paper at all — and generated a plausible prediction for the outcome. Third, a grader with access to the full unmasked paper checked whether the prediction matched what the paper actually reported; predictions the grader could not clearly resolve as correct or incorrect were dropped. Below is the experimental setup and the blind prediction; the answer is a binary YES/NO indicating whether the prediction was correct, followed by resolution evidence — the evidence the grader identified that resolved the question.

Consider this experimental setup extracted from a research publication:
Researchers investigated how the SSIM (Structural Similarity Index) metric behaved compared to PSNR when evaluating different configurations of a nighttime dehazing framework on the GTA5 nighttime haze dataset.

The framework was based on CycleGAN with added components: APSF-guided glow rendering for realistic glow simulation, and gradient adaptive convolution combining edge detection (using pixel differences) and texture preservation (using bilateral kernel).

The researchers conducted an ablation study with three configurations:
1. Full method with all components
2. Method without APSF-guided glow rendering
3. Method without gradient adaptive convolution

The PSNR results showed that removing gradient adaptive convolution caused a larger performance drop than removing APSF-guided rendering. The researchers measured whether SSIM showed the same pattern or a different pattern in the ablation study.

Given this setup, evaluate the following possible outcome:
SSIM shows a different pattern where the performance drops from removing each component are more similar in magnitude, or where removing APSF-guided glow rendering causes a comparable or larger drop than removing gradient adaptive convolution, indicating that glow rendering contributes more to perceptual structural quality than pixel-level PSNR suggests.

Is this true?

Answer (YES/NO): NO